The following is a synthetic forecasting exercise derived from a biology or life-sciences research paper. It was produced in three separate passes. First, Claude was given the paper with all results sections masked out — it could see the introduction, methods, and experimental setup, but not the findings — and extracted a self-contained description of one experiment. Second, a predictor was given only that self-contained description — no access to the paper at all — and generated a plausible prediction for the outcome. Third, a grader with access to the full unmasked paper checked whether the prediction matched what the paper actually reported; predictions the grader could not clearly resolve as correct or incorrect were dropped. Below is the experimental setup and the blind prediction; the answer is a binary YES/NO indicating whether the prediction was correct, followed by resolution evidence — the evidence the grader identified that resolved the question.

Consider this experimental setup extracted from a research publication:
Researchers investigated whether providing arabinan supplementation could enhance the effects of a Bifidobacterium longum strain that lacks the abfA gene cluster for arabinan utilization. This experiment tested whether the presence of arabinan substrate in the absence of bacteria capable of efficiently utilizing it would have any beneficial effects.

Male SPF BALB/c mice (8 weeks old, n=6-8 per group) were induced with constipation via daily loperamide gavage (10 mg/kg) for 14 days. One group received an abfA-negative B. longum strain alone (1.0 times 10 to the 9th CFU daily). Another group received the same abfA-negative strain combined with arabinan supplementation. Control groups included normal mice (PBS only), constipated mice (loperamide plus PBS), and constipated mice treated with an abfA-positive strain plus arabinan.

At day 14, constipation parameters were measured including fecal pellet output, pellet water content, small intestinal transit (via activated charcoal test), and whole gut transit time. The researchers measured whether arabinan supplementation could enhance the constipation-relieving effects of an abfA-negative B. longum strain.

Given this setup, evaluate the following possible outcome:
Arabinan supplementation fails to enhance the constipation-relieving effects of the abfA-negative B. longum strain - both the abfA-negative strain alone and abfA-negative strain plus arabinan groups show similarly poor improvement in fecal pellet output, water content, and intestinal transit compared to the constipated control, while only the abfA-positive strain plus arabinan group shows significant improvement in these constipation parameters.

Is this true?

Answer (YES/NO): YES